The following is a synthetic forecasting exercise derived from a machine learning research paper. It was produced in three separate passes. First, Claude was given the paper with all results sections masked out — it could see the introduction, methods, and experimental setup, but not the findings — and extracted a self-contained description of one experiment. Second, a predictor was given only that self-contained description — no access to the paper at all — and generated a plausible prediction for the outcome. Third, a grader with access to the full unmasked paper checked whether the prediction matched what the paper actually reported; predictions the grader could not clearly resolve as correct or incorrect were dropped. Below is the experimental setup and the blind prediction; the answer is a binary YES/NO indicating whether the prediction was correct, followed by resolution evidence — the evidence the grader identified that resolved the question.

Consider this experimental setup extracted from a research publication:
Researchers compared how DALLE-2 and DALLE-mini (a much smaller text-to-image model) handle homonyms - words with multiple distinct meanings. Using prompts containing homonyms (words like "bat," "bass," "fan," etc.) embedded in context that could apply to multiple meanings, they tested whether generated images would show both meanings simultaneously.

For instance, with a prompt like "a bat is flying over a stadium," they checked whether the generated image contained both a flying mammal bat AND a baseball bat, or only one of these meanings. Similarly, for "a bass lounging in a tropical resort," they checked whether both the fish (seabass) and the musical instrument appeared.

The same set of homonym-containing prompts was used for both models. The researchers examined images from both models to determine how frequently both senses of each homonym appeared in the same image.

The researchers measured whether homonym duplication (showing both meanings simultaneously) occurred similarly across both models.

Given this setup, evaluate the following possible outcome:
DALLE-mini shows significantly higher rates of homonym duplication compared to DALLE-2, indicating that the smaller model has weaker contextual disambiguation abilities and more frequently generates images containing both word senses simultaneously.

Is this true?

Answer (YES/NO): NO